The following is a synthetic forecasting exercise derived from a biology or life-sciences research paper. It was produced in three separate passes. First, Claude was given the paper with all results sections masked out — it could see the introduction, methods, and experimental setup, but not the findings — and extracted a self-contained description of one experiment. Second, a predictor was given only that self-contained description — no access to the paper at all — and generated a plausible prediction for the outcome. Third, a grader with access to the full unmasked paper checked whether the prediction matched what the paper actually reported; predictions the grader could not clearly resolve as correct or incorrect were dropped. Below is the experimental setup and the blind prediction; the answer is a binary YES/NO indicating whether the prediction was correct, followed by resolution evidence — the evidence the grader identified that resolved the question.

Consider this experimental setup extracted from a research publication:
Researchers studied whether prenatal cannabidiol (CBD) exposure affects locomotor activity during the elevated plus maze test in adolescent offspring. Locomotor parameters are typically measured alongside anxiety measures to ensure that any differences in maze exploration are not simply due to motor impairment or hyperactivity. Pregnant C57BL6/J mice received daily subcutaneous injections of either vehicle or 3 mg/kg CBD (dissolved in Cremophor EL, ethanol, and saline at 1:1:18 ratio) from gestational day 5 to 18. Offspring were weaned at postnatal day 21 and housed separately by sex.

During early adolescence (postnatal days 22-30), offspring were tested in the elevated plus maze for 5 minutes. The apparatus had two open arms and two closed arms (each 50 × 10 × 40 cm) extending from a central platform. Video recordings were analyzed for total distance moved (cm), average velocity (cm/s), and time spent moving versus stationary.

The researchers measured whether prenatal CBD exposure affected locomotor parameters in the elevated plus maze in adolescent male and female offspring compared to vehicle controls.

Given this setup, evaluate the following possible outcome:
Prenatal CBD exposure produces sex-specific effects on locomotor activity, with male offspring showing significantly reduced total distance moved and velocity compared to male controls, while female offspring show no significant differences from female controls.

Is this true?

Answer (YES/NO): NO